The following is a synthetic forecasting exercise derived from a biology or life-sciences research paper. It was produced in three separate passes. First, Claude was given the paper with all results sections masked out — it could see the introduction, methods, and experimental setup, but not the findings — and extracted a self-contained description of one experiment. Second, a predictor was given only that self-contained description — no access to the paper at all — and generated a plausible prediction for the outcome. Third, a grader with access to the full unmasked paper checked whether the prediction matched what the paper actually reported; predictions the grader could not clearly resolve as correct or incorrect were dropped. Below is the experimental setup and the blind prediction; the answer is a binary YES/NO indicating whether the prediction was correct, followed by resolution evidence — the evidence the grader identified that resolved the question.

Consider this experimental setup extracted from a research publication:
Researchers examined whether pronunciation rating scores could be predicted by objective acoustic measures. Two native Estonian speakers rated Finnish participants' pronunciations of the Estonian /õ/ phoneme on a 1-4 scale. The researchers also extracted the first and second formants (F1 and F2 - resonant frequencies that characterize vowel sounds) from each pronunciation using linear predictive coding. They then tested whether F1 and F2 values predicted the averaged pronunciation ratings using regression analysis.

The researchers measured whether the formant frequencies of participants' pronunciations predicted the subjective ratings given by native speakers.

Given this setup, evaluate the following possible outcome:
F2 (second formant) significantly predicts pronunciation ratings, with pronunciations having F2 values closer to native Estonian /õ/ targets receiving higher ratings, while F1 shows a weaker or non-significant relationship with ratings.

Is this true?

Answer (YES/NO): NO